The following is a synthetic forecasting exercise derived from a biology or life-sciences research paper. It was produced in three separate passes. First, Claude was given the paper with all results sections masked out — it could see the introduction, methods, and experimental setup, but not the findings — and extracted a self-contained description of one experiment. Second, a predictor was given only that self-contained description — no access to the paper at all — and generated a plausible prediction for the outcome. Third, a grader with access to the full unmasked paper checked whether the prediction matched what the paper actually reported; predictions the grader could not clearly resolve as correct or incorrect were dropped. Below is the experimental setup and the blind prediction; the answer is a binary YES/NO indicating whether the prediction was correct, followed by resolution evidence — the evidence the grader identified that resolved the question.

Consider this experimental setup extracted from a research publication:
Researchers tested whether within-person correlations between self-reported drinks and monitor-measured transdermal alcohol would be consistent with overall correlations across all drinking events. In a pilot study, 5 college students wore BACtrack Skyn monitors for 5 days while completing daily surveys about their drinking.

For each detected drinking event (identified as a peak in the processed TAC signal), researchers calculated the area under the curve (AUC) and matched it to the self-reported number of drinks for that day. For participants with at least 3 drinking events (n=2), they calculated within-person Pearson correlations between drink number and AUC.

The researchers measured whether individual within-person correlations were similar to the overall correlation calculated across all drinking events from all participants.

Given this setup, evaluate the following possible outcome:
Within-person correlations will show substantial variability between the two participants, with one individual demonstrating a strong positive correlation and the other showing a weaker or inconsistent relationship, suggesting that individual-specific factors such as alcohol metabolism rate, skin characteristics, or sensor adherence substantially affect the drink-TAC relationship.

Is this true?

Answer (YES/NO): NO